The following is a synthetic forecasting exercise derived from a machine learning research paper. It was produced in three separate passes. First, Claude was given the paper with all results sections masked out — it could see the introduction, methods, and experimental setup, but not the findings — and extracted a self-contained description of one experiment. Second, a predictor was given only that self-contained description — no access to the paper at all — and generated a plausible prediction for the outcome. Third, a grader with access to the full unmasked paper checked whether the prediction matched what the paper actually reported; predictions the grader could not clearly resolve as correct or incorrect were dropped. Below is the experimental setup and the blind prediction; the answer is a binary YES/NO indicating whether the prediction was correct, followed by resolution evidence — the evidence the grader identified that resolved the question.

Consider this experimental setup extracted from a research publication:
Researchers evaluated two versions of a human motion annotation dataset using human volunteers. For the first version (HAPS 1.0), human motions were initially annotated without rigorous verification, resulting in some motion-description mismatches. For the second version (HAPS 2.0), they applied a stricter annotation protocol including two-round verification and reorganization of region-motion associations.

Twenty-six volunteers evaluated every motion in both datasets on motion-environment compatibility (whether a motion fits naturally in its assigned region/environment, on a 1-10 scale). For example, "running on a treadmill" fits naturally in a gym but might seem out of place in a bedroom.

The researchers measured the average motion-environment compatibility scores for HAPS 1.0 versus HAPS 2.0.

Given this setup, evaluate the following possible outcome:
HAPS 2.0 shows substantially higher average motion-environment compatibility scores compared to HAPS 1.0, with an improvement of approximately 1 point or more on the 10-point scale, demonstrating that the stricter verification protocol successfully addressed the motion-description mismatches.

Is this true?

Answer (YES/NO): YES